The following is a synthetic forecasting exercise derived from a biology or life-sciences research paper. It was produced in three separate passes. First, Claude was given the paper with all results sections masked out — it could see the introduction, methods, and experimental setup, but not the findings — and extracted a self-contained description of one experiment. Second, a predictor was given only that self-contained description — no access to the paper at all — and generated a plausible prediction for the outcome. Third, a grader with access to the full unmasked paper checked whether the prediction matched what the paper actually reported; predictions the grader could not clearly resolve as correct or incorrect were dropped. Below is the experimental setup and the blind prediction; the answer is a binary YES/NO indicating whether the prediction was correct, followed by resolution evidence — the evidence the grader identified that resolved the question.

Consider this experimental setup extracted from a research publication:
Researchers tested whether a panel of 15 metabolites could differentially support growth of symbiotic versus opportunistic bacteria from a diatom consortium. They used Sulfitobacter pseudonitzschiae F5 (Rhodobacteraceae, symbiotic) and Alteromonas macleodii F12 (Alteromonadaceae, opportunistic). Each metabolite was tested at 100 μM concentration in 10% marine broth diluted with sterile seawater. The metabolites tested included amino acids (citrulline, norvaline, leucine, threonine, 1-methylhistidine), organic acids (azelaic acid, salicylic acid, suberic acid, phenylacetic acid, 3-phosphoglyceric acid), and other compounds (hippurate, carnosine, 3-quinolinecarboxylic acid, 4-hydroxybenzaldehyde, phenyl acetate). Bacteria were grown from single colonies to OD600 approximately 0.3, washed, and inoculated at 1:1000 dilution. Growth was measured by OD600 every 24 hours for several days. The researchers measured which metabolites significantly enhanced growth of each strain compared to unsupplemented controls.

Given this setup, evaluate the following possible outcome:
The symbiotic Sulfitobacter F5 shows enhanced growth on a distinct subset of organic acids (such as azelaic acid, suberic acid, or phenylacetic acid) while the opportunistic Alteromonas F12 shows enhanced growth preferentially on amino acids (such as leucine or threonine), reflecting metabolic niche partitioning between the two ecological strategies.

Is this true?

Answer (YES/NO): NO